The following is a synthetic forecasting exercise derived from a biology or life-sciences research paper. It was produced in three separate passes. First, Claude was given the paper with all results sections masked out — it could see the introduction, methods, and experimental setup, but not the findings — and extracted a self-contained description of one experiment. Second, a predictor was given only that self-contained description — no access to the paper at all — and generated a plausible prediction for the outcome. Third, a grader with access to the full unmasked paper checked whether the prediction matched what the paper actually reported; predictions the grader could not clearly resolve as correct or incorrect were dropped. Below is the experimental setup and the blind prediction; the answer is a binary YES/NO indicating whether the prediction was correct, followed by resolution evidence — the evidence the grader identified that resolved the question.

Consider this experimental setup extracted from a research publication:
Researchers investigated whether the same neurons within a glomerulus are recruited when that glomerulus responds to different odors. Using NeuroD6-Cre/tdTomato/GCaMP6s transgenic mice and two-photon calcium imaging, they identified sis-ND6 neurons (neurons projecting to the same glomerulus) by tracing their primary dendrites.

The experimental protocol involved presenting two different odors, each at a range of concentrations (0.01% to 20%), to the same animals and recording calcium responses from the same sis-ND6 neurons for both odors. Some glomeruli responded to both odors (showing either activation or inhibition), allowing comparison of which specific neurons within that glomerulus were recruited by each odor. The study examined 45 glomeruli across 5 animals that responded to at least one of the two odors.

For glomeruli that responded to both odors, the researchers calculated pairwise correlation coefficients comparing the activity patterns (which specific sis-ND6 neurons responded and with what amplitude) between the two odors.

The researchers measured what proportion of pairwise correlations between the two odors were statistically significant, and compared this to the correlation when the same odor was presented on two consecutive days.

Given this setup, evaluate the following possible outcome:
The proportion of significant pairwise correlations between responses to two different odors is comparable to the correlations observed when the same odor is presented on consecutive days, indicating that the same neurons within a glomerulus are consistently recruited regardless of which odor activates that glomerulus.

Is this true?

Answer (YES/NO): NO